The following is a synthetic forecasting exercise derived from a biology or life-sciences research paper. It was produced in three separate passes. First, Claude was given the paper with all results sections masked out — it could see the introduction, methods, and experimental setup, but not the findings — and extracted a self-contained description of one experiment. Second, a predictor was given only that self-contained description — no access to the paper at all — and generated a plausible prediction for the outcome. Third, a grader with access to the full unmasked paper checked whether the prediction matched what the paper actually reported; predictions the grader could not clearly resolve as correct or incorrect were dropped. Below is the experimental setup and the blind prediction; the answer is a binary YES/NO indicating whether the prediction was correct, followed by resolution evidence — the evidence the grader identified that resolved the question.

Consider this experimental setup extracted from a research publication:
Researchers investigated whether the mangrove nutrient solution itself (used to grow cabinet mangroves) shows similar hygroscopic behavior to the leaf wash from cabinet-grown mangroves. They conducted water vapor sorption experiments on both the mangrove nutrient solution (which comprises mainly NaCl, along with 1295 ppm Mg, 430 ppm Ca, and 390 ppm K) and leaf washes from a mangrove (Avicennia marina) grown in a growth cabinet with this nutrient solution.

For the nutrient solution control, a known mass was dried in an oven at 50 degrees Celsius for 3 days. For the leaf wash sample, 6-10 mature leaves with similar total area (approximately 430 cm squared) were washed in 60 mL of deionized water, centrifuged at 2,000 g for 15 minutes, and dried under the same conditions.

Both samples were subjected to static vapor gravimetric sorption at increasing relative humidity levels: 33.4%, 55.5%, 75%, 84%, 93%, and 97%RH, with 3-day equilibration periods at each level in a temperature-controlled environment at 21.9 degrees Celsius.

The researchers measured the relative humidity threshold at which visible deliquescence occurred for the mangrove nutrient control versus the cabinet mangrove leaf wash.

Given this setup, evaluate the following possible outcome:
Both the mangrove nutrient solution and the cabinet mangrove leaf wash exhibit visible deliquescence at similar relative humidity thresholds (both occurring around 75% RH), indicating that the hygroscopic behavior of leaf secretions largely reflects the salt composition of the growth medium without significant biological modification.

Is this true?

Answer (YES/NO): NO